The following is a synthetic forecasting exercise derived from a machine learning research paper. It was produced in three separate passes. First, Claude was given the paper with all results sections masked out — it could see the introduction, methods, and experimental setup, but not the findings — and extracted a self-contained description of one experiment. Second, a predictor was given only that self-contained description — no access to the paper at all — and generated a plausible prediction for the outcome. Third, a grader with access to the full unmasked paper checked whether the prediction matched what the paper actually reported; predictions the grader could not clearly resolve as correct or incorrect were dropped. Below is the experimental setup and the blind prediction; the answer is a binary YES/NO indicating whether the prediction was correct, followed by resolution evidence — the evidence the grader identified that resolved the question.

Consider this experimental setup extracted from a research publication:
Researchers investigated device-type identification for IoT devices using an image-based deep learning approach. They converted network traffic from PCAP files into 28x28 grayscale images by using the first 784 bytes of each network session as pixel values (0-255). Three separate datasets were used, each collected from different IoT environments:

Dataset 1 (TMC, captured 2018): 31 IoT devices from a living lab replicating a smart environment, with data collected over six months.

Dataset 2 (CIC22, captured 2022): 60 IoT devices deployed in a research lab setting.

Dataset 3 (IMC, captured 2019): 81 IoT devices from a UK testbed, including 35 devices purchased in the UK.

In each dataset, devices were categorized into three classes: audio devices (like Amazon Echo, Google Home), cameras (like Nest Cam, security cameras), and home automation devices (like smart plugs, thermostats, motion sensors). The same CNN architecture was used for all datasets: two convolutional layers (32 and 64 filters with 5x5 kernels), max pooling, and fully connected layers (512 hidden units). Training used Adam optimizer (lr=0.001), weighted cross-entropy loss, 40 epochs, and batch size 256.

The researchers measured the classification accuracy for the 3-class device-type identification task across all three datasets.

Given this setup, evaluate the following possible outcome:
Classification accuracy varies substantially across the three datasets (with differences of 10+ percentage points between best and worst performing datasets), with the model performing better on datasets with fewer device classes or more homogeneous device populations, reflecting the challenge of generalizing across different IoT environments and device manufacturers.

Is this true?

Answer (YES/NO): NO